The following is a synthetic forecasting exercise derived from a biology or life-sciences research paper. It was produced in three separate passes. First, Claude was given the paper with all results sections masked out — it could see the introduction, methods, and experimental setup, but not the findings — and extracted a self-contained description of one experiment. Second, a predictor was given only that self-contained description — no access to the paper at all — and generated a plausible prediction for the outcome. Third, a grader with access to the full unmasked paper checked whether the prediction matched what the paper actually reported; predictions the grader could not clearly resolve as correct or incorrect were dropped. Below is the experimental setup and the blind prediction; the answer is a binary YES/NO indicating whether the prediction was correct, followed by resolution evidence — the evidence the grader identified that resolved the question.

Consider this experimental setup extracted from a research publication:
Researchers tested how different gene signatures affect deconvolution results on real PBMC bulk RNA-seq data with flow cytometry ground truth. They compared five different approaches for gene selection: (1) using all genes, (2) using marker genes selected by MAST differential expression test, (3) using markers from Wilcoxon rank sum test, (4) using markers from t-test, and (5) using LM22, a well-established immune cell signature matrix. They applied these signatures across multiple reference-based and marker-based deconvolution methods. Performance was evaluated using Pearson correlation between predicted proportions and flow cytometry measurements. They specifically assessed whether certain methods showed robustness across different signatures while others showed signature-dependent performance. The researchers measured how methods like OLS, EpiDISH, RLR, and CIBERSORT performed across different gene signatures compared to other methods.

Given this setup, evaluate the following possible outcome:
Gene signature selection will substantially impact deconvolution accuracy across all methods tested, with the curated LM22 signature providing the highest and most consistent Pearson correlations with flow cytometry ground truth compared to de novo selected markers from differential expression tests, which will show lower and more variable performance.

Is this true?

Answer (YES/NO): NO